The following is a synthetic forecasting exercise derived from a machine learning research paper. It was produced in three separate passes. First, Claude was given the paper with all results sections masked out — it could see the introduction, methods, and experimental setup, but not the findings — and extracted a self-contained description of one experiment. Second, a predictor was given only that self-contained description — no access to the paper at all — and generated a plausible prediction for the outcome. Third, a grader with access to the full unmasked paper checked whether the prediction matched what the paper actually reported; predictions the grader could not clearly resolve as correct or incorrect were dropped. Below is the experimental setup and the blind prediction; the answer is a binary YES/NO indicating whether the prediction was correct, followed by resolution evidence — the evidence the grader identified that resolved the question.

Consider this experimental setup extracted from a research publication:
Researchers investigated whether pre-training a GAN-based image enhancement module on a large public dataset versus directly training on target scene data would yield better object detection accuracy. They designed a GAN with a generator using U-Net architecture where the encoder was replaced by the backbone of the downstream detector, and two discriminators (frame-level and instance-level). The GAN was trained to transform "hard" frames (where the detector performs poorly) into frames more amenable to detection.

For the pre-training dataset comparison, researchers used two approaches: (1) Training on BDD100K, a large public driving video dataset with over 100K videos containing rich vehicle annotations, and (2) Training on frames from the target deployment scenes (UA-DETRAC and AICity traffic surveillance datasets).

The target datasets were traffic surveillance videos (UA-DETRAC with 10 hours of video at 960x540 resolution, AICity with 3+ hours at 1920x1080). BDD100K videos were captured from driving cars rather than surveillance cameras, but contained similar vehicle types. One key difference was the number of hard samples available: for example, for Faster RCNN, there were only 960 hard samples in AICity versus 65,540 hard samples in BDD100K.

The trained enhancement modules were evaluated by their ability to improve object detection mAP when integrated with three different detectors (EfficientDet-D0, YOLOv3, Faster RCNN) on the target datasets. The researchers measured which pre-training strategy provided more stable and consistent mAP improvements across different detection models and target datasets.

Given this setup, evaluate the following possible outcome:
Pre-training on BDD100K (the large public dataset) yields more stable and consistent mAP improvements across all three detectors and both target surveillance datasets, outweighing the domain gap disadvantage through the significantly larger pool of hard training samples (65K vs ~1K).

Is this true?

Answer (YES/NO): YES